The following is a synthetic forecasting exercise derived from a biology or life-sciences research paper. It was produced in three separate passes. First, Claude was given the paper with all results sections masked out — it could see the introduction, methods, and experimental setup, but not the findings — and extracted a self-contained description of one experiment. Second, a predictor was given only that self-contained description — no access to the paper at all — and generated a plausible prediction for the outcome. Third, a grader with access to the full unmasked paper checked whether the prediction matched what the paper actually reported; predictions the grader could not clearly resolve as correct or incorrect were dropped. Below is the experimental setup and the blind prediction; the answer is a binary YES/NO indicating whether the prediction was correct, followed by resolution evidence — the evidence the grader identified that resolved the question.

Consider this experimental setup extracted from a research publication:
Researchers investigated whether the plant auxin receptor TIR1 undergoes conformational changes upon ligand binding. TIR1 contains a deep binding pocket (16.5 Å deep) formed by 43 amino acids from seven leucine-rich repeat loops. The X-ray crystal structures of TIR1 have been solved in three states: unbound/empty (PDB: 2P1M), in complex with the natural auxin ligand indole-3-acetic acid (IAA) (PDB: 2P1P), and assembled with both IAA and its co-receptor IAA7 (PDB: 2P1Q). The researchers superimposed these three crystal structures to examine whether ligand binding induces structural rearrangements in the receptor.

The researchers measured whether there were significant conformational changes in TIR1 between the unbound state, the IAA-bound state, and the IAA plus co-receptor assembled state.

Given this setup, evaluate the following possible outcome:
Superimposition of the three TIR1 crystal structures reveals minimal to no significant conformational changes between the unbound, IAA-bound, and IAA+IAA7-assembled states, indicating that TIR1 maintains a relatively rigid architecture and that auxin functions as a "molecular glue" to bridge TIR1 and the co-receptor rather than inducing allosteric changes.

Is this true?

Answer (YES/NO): YES